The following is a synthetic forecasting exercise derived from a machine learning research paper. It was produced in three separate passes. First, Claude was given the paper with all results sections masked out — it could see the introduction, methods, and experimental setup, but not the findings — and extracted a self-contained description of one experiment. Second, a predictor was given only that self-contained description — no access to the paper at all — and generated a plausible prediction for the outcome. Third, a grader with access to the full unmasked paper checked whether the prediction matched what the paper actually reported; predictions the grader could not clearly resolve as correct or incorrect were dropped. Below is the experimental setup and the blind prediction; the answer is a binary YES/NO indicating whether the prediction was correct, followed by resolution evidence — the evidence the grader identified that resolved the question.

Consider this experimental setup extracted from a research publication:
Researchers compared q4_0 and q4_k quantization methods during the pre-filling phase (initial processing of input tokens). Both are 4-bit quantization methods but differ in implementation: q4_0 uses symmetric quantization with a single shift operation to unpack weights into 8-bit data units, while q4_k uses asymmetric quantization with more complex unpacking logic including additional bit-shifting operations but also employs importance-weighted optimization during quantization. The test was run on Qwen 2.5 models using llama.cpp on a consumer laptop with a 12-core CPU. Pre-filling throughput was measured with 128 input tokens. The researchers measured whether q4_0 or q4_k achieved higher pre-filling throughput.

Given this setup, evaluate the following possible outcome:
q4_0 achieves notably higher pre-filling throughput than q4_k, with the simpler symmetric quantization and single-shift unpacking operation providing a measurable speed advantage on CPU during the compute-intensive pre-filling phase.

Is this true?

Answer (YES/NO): NO